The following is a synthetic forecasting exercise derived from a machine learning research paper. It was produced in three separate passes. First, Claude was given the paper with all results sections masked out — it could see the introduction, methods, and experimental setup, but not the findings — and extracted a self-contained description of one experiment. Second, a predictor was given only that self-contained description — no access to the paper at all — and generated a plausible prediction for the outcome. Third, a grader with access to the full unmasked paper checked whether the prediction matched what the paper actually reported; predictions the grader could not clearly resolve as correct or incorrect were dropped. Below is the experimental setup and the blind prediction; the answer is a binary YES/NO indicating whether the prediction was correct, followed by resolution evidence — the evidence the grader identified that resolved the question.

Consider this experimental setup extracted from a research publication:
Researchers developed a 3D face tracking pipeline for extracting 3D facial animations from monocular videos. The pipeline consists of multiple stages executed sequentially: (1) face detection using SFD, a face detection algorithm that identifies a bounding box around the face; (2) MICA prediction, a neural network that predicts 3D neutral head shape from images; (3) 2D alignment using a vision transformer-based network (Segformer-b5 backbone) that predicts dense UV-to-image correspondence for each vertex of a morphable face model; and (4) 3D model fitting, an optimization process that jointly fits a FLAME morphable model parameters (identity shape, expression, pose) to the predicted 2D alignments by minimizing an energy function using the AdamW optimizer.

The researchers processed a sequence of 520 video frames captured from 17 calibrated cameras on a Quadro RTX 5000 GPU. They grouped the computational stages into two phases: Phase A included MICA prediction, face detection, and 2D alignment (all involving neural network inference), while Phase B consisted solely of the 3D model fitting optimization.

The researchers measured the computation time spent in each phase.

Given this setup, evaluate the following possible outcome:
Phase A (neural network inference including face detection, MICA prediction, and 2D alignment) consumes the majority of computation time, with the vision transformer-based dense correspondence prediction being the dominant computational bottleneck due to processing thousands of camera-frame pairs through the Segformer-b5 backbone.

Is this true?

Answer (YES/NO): NO